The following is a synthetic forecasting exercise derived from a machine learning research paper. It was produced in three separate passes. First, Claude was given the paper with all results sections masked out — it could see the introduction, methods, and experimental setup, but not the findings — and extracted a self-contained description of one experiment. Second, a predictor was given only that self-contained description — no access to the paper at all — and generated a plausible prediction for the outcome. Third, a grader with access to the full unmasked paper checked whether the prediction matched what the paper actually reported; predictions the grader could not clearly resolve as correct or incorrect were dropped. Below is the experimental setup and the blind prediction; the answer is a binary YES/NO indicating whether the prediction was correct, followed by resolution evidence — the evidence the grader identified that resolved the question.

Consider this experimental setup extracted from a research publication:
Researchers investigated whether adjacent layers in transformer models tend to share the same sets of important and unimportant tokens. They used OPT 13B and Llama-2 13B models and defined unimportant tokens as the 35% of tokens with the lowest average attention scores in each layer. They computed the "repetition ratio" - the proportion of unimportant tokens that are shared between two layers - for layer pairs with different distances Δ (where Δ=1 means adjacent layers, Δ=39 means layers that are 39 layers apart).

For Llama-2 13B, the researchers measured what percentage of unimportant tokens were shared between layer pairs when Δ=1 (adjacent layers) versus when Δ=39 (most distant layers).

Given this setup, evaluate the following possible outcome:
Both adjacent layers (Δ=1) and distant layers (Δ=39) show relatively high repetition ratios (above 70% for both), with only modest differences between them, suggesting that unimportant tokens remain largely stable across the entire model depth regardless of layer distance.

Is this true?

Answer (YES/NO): NO